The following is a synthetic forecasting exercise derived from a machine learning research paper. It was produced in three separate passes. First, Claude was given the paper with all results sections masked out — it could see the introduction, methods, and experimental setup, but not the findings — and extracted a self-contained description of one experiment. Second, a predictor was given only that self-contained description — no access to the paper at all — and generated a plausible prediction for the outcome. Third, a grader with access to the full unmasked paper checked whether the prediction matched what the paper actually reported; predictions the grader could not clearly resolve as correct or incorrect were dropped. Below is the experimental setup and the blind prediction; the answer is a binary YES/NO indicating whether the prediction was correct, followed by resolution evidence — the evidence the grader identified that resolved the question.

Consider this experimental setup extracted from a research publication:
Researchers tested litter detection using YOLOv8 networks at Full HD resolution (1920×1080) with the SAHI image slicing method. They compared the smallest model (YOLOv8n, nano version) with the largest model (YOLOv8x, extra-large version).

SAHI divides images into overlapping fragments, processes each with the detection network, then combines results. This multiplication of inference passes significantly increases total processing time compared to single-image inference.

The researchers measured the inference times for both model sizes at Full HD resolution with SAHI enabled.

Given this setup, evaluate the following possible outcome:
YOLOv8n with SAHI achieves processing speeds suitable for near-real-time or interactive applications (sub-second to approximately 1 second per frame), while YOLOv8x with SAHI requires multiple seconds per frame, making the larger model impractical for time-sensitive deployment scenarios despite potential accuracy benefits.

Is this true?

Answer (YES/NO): NO